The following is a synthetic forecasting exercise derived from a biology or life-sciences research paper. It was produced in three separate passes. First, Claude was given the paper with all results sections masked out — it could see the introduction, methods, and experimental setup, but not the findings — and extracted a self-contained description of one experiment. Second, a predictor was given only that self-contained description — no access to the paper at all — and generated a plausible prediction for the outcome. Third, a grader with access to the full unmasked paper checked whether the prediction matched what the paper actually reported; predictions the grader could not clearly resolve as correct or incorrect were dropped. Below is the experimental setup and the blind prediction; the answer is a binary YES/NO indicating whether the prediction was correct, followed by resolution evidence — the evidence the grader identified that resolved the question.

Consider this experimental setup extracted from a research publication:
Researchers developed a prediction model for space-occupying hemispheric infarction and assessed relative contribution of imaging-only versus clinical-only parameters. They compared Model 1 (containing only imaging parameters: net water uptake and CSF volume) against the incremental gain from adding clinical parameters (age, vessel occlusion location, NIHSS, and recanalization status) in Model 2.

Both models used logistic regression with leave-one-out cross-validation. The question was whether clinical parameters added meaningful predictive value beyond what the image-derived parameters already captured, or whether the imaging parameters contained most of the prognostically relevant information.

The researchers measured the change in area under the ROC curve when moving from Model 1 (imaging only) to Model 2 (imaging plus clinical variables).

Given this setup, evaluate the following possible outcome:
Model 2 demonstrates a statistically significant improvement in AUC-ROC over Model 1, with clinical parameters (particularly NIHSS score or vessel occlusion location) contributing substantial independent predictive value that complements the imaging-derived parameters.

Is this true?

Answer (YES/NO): NO